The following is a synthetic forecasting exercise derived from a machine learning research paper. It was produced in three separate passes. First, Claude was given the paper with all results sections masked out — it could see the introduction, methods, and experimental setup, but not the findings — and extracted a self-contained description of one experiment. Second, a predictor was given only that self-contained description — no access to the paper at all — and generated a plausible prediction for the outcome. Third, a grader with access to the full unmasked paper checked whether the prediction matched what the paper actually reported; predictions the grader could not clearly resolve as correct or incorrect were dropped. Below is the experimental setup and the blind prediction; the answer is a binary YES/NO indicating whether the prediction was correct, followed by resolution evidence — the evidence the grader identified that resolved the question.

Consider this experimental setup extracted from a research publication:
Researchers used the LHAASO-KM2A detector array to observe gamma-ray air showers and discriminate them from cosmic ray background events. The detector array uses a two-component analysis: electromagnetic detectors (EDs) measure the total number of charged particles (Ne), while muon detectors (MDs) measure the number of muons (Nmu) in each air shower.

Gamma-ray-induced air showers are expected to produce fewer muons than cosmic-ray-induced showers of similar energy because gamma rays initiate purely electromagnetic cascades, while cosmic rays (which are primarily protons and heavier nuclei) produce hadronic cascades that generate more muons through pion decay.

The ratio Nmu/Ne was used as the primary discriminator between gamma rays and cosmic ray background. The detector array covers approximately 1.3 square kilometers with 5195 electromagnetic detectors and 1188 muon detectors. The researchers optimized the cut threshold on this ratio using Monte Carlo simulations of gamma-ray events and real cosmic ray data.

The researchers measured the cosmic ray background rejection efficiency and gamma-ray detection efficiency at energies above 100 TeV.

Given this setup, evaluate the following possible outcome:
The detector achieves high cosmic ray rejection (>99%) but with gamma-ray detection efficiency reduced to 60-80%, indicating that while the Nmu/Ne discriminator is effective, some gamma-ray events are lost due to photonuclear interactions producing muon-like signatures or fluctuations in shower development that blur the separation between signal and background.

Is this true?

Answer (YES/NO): NO